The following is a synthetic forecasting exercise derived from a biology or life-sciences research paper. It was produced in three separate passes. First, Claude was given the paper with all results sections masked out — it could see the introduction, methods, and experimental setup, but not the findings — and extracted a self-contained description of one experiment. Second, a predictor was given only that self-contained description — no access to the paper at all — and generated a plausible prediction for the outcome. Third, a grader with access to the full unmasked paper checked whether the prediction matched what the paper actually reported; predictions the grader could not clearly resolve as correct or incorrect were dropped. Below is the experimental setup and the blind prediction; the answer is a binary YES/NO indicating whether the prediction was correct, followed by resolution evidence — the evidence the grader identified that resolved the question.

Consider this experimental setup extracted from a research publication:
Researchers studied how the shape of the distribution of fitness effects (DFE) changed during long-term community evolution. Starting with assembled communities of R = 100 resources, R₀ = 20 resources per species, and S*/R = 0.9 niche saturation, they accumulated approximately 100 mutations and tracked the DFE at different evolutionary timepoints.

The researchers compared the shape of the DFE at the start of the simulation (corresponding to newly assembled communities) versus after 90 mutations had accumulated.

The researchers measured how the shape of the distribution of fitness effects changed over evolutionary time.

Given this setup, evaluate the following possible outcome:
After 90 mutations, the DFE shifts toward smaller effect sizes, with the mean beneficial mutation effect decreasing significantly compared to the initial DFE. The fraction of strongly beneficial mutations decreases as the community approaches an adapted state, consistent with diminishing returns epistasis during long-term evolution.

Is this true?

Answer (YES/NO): NO